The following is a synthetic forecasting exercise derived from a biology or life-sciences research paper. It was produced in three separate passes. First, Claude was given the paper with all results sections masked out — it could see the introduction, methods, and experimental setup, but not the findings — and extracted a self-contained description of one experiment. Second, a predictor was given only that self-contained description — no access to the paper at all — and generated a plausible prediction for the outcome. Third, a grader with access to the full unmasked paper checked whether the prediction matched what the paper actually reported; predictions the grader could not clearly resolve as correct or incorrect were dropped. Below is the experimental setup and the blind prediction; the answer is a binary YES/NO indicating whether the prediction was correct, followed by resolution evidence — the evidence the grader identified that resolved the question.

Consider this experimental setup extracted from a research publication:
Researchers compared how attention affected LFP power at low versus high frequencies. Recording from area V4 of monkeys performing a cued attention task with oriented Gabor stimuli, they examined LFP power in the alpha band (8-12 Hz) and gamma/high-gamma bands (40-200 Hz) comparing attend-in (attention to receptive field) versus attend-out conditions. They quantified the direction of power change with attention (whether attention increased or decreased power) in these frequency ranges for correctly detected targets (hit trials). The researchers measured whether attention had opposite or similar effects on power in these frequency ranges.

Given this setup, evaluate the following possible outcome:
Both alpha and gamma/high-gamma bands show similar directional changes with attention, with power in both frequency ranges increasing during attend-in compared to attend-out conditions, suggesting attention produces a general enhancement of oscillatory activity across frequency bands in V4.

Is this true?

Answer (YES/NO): NO